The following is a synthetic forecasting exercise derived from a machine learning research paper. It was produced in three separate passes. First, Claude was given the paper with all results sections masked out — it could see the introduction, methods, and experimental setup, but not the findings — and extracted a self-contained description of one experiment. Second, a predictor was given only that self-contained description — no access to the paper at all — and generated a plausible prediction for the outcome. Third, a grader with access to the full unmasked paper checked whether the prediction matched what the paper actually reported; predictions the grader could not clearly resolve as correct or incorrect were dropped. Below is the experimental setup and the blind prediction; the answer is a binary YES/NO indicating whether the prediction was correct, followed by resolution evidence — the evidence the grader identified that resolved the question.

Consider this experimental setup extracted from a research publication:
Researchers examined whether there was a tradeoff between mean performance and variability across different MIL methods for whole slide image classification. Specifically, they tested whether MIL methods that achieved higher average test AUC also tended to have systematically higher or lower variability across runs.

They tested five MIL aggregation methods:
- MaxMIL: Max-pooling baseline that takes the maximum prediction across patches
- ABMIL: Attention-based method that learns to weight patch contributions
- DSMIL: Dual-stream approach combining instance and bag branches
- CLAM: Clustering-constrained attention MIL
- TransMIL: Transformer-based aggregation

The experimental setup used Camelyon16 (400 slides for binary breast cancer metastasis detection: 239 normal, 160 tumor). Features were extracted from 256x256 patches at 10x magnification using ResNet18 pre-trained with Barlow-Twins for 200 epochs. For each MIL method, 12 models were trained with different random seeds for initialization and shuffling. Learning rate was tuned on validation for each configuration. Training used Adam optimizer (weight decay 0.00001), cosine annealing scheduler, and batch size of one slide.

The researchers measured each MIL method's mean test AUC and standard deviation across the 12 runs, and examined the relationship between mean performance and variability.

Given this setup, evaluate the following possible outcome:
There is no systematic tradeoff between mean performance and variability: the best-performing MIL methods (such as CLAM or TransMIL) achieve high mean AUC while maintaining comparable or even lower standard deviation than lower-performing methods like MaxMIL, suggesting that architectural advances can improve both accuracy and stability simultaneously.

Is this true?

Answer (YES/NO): NO